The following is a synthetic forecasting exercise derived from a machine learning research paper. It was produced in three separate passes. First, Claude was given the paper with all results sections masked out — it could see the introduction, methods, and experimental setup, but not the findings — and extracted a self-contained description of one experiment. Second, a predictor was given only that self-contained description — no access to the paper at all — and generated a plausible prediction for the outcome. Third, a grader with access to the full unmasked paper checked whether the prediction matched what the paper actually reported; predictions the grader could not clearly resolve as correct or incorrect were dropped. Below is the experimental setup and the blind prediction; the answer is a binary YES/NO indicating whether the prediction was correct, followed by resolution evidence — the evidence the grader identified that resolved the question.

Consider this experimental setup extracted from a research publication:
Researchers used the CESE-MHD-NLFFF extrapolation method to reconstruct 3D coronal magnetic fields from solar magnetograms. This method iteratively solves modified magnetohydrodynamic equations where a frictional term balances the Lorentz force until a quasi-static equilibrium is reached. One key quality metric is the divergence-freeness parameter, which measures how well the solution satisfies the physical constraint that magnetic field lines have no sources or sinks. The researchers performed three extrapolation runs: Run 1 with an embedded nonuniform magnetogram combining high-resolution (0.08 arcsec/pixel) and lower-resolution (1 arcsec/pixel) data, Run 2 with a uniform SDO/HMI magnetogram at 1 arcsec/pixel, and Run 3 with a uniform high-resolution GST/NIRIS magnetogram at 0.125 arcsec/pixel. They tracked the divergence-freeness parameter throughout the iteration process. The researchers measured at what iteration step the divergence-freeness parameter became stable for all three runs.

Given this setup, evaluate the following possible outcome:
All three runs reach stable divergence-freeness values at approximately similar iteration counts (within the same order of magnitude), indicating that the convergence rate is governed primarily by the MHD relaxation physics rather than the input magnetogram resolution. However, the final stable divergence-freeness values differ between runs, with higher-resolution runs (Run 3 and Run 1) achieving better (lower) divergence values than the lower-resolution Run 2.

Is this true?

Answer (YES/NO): NO